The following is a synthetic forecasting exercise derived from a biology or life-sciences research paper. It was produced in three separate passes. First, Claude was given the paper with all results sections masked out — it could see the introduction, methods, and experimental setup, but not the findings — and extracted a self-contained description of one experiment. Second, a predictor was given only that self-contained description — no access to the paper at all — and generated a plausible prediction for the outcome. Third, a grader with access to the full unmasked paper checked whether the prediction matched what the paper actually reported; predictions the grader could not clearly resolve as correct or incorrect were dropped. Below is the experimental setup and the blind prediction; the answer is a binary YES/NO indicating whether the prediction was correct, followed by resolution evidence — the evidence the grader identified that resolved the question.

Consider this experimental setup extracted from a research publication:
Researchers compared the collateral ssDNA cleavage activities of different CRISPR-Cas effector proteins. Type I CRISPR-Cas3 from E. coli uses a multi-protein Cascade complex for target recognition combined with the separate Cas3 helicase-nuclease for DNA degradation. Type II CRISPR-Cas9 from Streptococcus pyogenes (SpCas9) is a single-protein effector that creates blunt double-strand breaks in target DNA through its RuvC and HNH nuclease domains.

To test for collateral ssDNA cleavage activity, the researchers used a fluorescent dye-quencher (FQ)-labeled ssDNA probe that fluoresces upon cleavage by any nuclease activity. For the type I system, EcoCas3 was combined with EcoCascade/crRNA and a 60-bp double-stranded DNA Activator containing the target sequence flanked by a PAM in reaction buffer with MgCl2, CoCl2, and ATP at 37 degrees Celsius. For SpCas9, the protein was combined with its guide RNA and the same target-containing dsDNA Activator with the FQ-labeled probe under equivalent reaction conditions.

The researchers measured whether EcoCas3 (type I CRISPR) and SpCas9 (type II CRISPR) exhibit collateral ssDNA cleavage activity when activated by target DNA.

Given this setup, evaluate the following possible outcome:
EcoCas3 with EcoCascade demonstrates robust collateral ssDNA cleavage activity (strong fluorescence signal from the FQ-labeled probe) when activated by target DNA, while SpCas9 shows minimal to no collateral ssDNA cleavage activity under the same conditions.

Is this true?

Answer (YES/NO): YES